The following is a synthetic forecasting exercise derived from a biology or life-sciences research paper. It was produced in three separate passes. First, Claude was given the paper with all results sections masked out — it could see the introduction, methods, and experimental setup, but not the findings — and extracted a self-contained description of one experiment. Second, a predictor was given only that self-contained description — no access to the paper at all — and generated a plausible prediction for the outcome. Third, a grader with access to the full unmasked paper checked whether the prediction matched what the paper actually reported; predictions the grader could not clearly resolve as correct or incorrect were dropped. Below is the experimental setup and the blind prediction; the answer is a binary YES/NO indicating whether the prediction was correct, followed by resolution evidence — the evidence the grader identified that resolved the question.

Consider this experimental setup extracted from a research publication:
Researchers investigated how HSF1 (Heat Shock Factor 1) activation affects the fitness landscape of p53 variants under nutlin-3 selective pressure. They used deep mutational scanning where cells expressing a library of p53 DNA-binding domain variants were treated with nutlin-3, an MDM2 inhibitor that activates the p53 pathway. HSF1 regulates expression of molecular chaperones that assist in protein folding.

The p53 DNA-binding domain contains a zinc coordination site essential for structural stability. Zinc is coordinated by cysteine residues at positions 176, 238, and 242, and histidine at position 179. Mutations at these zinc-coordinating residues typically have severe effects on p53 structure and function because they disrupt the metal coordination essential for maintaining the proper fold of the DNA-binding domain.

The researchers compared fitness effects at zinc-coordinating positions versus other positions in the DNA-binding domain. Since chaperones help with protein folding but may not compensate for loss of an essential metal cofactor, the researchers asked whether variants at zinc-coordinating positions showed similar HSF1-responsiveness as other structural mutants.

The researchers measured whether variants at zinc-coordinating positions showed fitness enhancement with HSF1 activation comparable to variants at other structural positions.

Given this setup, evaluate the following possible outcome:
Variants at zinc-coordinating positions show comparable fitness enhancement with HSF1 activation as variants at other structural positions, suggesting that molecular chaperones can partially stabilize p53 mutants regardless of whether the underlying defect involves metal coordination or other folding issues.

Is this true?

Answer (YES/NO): YES